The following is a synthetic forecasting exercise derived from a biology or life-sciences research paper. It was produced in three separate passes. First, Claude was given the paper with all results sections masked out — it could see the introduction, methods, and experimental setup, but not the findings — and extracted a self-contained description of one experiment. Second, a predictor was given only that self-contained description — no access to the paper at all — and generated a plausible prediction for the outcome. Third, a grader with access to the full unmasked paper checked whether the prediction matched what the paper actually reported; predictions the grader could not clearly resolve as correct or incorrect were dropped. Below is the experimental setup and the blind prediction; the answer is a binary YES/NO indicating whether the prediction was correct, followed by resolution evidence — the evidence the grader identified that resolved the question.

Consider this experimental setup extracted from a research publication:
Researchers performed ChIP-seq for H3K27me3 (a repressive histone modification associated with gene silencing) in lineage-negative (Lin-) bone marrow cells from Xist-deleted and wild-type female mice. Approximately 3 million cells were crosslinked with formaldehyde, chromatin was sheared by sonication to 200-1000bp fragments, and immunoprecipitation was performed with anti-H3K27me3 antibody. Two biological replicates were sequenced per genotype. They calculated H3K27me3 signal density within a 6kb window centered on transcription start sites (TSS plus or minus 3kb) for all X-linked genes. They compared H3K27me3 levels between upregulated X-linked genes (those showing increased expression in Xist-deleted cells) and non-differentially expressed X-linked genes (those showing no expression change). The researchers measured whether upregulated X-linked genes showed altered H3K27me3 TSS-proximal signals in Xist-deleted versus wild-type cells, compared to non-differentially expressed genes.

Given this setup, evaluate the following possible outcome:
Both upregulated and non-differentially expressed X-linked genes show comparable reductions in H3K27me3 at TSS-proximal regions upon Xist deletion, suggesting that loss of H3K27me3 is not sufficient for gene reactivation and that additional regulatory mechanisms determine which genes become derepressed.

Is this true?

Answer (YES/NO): YES